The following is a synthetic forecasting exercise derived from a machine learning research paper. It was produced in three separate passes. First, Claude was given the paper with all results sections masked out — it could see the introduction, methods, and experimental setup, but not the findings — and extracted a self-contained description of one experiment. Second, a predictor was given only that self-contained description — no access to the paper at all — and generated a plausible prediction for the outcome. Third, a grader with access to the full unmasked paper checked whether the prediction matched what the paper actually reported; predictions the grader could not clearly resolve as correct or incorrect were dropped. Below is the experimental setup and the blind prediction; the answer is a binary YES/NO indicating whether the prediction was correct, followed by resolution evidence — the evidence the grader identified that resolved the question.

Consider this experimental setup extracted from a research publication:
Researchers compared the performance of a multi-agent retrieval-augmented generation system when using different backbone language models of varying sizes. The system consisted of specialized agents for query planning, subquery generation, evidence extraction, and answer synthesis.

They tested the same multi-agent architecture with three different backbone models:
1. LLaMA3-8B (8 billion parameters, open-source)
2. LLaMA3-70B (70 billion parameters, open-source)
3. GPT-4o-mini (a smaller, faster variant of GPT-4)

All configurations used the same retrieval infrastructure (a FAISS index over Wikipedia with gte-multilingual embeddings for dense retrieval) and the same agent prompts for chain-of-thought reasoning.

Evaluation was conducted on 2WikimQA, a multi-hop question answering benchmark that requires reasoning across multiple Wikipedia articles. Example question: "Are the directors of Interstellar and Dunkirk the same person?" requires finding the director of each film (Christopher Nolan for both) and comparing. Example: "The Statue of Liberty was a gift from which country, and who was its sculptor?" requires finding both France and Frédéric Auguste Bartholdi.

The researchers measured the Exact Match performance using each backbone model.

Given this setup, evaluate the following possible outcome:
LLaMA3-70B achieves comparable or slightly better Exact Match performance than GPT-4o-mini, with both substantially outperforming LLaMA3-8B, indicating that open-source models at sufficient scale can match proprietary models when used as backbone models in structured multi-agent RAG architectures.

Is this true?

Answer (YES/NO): NO